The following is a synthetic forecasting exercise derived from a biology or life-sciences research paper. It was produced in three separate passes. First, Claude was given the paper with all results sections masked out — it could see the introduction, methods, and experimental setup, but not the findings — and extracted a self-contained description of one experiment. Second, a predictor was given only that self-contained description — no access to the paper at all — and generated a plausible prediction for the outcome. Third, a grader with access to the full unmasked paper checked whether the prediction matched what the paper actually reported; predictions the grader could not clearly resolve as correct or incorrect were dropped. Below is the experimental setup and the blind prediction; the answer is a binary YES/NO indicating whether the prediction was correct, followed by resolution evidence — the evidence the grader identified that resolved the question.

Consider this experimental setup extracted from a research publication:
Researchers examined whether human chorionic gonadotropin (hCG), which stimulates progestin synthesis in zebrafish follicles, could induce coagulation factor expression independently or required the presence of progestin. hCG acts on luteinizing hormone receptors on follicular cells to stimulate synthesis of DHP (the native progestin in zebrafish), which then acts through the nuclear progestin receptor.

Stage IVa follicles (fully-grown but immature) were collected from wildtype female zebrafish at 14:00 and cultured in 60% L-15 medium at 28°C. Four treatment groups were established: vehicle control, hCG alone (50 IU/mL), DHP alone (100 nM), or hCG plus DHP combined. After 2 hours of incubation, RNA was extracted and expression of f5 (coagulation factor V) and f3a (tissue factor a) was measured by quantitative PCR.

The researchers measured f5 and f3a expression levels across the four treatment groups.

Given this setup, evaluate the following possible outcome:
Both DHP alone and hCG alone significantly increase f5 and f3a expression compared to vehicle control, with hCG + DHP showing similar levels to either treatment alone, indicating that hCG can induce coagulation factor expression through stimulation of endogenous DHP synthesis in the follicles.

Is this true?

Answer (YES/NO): NO